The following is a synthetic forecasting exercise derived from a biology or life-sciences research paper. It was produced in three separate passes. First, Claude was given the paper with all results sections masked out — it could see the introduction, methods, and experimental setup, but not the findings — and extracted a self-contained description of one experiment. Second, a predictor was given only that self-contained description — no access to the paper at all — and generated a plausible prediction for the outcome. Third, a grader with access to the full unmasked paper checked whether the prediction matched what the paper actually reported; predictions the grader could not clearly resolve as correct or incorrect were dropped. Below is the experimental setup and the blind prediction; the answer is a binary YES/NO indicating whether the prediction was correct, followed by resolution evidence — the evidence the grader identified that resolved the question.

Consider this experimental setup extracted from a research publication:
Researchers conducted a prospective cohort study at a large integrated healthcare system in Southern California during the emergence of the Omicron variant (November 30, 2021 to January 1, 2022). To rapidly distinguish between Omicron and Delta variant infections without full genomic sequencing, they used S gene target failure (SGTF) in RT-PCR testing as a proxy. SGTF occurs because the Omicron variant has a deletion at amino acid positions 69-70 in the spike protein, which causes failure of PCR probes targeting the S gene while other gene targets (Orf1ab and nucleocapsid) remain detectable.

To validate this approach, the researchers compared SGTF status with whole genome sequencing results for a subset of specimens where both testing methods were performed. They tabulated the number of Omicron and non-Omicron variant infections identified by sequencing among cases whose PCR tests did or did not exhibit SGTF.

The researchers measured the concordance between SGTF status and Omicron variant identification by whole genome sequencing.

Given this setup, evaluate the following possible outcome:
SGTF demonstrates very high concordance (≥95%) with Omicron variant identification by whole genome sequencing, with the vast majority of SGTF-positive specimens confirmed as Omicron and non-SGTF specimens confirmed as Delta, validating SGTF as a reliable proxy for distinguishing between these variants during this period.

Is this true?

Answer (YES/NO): YES